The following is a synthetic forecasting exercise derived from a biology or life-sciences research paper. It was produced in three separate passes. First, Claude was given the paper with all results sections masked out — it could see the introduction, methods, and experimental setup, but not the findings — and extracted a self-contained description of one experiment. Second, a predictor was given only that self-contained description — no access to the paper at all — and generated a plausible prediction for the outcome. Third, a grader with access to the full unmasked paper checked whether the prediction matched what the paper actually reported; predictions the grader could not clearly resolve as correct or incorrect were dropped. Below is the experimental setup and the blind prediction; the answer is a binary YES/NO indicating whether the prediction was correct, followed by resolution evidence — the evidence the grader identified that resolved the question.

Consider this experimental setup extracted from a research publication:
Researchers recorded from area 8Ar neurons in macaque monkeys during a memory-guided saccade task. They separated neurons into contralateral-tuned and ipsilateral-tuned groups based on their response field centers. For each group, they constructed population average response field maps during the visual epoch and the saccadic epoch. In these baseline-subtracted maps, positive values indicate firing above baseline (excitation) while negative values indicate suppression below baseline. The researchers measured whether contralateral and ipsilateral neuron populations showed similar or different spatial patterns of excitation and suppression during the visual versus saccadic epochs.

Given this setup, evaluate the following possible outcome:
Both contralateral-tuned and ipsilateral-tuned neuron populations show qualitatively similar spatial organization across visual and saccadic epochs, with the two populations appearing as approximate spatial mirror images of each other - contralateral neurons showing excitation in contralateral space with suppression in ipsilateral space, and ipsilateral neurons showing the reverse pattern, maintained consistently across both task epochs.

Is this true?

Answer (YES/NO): NO